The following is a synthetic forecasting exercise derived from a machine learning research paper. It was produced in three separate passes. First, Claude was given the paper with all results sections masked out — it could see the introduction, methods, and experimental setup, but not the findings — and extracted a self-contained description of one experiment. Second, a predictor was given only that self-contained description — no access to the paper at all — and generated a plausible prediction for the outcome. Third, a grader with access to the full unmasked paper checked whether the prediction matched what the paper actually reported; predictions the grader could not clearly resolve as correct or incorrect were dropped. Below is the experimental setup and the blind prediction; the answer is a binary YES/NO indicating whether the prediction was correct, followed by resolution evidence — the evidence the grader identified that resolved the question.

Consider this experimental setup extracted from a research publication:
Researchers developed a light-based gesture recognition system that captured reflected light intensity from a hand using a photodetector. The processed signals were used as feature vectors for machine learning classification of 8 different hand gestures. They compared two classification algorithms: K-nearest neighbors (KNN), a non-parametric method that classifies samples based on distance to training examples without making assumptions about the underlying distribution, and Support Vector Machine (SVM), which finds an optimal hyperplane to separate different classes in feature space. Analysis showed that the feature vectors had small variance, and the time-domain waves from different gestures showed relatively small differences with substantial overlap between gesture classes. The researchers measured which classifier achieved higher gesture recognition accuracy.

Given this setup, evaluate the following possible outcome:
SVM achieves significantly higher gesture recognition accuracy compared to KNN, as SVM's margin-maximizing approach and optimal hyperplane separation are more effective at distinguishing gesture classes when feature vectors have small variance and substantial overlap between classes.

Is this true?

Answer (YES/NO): NO